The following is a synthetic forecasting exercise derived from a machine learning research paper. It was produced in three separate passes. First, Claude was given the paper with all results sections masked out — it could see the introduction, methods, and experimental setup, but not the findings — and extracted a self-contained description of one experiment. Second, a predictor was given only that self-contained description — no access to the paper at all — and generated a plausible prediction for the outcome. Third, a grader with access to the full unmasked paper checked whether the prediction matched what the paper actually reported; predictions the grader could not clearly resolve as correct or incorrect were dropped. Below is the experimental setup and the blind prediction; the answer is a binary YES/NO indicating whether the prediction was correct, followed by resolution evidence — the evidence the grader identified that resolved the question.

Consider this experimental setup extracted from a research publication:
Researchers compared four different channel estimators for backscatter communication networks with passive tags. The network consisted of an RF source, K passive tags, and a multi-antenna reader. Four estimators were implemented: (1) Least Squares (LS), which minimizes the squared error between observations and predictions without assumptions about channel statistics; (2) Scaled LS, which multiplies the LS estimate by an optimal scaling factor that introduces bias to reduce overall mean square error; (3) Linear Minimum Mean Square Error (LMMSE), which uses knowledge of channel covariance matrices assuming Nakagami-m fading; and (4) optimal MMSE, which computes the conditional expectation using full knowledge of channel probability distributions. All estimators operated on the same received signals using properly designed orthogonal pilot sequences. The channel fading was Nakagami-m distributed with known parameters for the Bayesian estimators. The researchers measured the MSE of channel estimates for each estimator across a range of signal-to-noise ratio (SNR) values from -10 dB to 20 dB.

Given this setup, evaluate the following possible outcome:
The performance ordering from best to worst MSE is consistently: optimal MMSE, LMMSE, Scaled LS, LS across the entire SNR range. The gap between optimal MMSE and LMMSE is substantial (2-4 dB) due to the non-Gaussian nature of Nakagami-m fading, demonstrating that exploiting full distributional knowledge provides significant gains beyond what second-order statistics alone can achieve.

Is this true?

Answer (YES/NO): NO